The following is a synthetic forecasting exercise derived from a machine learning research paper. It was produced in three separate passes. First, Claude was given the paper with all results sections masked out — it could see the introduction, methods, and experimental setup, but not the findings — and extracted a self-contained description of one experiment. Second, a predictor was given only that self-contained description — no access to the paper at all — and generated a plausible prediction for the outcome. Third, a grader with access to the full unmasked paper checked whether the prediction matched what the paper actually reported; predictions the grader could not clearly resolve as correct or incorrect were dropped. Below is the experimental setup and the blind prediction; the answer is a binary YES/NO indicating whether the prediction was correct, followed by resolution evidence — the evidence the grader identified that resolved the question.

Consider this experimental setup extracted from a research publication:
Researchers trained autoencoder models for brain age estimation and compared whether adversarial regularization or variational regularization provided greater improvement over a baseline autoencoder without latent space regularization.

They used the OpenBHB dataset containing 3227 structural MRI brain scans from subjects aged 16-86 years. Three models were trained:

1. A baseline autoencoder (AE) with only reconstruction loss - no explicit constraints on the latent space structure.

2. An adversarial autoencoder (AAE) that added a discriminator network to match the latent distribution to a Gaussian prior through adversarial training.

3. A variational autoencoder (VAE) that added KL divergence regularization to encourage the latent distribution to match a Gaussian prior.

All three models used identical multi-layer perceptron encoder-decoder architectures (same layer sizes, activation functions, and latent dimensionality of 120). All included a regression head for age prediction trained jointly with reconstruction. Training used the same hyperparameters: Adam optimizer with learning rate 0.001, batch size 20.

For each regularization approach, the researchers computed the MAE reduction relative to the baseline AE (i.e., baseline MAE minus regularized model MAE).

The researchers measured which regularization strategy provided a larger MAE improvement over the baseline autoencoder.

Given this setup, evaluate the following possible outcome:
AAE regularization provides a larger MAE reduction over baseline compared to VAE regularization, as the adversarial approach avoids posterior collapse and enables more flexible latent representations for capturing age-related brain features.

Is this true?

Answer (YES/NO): NO